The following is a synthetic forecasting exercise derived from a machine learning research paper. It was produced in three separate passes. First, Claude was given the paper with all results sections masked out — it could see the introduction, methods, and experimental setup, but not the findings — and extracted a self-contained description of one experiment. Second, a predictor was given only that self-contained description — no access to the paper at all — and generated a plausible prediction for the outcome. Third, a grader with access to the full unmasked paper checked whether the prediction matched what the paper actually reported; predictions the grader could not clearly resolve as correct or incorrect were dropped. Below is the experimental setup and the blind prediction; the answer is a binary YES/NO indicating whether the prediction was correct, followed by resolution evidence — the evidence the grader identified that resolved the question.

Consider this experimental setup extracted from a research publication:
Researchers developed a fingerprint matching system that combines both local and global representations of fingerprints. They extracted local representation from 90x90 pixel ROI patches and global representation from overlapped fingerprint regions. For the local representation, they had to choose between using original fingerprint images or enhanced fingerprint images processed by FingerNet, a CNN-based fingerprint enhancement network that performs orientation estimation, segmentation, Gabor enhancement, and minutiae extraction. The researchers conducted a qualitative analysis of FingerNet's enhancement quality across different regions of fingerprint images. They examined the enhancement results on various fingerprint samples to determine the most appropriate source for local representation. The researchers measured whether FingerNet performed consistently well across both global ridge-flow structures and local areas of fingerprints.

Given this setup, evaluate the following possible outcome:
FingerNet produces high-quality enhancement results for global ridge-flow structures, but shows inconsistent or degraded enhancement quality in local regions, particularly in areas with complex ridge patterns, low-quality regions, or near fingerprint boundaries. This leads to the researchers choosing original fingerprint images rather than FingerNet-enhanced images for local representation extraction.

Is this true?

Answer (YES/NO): YES